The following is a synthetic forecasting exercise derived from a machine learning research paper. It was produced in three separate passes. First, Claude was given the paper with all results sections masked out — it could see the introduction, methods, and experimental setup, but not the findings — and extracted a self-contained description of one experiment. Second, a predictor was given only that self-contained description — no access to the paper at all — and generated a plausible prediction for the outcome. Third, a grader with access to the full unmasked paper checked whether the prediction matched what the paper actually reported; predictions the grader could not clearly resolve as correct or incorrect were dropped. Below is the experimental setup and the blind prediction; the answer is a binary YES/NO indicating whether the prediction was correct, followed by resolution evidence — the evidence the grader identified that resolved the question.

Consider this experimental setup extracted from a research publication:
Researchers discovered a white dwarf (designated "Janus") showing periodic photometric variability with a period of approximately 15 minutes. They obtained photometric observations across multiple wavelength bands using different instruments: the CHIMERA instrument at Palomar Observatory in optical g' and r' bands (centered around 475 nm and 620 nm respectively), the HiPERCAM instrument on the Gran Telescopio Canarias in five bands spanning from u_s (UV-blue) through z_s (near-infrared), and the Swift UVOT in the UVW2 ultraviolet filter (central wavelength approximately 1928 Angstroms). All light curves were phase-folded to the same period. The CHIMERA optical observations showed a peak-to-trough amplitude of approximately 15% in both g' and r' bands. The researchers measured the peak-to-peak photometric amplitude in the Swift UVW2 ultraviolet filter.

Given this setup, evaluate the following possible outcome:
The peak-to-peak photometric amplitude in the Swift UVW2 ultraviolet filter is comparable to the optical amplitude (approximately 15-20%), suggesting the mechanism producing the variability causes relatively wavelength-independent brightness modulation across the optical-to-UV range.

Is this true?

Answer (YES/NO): NO